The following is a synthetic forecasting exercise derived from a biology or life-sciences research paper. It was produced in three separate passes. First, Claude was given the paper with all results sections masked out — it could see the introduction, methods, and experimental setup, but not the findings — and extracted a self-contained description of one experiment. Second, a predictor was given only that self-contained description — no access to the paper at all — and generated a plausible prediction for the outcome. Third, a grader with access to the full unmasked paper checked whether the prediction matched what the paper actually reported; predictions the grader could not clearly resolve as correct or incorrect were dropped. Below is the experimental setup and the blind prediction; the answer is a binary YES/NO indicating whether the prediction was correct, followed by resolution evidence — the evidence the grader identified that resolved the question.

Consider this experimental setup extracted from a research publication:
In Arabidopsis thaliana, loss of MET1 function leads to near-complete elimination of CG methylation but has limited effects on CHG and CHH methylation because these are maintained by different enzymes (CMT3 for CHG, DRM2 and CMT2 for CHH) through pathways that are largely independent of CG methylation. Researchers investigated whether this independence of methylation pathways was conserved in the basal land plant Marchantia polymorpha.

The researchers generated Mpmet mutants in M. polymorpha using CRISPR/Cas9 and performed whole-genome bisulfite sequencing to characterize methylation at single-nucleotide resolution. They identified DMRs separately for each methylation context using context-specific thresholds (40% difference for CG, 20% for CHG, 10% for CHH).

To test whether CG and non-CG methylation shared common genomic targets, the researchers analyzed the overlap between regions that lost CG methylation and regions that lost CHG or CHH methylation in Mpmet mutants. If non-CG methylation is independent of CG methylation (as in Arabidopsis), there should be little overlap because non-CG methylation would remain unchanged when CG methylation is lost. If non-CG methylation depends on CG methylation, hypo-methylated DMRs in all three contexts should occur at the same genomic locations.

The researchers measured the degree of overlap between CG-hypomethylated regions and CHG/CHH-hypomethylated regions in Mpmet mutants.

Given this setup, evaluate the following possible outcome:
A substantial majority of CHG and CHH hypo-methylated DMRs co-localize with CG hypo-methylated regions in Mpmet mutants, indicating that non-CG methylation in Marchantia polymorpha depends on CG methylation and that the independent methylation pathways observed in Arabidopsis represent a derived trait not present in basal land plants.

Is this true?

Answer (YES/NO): NO